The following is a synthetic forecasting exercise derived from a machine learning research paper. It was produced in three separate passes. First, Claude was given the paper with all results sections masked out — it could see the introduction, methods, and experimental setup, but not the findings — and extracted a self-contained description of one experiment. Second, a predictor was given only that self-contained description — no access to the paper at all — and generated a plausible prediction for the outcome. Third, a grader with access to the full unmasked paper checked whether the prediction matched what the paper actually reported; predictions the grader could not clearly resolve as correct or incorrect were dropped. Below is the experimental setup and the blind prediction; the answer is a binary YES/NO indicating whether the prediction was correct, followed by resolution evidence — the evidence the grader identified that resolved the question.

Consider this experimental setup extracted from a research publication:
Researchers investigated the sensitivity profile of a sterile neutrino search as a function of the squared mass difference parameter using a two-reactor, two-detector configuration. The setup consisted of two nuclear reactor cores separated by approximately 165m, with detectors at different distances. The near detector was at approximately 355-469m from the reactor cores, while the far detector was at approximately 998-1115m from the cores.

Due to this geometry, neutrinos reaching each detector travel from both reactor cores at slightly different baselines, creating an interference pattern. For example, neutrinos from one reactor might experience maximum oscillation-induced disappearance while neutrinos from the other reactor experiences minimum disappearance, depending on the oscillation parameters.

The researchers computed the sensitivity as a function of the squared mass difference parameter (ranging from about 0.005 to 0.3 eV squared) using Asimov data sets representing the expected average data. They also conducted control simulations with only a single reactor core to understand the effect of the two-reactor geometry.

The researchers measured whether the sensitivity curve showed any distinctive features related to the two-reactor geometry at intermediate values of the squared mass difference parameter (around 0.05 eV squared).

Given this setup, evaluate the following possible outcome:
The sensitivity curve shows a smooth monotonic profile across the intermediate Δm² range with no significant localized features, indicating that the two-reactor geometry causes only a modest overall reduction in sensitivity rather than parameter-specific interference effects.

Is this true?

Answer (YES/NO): NO